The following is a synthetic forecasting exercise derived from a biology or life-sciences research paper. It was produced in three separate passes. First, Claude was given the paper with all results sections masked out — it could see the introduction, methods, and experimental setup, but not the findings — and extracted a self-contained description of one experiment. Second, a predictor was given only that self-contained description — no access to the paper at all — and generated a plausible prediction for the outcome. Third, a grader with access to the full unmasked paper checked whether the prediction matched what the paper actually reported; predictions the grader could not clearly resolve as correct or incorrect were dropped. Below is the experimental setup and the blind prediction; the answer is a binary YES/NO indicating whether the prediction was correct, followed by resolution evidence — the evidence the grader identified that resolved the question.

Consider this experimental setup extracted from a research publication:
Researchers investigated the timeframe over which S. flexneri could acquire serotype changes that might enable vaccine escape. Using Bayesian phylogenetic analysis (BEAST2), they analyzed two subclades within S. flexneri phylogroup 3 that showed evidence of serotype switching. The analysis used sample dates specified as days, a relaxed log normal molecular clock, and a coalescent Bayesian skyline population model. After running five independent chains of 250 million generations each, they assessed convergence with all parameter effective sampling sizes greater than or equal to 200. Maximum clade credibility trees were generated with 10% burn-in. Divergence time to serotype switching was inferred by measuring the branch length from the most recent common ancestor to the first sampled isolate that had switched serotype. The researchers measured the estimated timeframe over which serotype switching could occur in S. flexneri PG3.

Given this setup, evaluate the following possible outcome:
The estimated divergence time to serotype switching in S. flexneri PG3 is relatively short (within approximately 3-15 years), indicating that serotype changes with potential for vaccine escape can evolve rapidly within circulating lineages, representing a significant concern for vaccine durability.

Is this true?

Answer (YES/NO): NO